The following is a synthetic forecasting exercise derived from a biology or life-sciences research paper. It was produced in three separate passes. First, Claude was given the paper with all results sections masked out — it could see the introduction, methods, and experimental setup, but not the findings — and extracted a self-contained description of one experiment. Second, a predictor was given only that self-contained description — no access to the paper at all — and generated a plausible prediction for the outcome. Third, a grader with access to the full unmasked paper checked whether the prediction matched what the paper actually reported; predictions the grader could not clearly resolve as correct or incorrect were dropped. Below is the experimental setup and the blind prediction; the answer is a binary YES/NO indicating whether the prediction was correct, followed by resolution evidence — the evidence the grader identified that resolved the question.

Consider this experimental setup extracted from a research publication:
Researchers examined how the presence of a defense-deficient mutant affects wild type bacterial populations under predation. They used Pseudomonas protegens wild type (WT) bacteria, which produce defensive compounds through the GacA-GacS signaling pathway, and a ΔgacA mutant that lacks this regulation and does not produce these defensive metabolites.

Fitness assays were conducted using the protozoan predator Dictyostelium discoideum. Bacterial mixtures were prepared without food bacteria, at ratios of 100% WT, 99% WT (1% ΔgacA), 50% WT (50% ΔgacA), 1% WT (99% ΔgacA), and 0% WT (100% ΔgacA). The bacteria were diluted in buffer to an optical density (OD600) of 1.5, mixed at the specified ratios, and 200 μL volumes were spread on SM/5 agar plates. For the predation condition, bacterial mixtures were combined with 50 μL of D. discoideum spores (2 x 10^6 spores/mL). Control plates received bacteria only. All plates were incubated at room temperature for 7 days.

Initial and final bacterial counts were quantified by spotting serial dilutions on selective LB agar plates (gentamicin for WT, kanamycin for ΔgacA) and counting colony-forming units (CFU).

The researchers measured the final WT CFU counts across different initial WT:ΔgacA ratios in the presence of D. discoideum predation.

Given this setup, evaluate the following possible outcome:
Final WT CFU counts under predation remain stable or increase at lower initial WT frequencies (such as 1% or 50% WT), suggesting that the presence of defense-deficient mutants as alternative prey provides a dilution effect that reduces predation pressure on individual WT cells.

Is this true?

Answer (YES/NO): NO